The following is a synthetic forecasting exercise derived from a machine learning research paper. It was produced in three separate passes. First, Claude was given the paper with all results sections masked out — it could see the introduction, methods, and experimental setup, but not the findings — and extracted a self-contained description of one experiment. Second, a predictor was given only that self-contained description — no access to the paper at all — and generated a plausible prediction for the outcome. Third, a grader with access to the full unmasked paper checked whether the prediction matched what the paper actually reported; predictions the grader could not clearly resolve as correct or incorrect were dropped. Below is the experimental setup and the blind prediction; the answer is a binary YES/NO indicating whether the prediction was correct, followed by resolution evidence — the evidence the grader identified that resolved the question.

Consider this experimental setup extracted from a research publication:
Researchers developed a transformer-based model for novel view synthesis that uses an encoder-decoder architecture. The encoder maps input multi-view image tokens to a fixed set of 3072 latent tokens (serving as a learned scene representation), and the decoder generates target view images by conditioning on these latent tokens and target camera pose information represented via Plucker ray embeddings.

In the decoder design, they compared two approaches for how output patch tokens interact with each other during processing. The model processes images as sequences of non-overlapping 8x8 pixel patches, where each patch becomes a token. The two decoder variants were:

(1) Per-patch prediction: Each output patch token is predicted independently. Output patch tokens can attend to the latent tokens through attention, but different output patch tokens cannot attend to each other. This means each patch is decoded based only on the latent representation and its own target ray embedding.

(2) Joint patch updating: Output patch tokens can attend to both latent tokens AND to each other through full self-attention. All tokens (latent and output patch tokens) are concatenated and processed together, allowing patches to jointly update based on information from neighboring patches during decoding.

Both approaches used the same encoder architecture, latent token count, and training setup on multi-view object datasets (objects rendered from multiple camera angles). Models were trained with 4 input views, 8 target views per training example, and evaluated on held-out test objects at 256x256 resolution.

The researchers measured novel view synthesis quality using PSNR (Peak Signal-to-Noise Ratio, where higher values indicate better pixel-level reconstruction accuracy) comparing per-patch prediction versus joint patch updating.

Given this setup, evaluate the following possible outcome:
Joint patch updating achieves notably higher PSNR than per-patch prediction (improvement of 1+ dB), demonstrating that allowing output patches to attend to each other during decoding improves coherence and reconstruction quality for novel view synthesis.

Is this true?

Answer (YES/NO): YES